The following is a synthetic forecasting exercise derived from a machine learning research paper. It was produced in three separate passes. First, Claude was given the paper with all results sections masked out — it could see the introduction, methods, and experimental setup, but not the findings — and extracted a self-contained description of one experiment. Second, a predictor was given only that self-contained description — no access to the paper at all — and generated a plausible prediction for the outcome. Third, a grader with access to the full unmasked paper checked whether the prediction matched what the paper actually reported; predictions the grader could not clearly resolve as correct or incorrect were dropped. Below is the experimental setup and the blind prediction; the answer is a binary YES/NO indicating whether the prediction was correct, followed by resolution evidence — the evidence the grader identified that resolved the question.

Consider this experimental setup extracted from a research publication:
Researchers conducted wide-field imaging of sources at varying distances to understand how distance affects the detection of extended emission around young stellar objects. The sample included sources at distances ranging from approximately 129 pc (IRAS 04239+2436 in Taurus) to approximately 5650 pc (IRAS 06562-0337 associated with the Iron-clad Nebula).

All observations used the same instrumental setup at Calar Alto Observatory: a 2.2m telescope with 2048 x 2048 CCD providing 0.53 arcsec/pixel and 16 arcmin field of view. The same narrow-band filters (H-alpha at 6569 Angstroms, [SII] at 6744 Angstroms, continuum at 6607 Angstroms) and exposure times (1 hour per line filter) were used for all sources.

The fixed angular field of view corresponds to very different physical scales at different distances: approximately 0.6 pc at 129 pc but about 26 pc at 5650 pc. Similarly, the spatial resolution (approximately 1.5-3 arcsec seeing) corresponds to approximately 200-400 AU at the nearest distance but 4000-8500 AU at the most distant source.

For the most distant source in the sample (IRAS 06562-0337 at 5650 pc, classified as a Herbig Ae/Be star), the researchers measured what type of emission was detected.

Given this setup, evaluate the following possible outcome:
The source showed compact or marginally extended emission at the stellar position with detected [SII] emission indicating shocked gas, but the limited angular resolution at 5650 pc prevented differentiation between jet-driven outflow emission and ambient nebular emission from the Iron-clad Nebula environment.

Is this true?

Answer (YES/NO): NO